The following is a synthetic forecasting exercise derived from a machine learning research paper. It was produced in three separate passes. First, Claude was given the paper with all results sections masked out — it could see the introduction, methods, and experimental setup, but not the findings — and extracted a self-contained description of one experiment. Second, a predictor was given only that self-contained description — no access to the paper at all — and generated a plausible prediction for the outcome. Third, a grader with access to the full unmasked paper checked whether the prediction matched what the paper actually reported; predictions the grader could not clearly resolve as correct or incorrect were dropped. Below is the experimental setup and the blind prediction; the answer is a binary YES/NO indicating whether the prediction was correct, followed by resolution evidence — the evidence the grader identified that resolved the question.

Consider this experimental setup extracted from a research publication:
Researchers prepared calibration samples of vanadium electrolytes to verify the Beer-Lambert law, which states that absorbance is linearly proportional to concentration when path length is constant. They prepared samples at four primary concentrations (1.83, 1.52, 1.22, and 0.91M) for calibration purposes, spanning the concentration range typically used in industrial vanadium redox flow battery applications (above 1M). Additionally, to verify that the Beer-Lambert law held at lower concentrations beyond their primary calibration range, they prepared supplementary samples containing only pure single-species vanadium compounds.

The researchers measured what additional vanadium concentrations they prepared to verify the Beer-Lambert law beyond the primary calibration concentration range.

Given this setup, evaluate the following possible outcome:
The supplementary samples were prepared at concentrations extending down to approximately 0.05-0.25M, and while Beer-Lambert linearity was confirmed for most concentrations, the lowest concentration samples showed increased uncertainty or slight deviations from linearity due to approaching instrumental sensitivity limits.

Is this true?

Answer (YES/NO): NO